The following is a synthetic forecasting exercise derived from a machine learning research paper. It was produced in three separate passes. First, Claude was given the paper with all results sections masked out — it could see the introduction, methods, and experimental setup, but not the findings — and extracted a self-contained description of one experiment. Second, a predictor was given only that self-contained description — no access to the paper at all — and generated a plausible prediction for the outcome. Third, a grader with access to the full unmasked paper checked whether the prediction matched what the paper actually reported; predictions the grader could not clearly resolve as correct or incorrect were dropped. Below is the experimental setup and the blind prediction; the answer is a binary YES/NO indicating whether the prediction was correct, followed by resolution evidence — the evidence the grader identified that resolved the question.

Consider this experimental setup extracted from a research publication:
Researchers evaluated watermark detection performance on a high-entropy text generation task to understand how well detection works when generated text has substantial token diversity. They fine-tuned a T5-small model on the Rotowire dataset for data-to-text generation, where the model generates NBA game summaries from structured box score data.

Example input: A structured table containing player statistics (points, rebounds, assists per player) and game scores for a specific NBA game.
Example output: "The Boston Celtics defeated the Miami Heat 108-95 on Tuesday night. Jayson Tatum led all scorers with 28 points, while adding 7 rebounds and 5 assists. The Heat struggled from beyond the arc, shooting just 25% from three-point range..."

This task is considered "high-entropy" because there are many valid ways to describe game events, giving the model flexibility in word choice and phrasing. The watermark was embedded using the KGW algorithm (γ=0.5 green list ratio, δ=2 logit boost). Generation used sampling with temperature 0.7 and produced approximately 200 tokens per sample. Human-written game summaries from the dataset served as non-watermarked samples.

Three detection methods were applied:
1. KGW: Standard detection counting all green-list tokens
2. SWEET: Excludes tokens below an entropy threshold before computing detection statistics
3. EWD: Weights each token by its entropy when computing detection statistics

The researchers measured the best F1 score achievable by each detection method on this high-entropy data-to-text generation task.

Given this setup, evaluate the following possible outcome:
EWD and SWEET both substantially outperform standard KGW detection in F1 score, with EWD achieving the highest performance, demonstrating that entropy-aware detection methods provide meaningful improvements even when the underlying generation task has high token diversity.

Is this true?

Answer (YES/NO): NO